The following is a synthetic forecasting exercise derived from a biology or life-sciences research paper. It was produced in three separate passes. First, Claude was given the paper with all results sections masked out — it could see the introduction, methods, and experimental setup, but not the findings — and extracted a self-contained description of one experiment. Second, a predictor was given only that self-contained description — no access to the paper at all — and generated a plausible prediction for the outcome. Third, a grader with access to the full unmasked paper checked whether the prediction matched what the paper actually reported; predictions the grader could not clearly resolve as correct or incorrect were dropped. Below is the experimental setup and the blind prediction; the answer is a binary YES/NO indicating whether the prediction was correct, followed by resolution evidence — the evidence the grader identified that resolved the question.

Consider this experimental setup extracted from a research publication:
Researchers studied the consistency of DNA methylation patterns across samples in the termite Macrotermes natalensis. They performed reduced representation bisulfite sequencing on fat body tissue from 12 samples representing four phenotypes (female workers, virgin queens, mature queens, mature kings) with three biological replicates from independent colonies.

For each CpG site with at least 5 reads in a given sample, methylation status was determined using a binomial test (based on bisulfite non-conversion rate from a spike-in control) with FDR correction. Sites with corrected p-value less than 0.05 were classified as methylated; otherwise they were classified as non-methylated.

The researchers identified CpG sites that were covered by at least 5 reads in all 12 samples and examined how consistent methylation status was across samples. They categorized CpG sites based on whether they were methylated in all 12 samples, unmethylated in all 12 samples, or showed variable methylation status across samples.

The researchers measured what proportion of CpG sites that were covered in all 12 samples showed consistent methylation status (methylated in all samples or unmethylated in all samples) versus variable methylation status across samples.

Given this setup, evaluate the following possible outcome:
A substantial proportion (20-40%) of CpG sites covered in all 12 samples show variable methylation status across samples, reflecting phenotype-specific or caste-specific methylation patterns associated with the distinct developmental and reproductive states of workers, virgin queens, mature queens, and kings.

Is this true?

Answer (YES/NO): NO